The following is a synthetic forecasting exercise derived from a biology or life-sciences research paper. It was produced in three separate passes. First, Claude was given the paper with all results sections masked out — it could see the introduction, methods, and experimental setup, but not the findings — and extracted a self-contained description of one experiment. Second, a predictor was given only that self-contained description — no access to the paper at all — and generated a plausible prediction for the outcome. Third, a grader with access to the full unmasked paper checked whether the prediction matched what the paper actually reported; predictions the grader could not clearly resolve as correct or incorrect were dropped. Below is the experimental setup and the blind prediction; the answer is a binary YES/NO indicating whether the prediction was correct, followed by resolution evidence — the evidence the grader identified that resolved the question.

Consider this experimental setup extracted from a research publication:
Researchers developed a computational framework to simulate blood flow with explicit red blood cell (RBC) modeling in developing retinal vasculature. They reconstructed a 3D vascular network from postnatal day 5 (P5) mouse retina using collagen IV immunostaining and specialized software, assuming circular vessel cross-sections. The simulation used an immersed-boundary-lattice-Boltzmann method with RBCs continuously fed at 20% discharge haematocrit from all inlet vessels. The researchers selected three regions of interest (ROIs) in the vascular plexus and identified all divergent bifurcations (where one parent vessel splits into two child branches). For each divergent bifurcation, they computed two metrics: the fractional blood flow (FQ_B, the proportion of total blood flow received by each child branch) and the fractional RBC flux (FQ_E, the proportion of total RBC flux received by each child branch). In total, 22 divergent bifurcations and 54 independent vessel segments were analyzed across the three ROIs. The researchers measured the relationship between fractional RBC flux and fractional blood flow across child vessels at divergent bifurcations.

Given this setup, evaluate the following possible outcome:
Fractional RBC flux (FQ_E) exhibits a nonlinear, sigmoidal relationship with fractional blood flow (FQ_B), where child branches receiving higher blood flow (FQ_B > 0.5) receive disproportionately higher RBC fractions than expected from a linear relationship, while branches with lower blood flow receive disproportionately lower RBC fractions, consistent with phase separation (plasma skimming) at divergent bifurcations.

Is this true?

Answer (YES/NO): YES